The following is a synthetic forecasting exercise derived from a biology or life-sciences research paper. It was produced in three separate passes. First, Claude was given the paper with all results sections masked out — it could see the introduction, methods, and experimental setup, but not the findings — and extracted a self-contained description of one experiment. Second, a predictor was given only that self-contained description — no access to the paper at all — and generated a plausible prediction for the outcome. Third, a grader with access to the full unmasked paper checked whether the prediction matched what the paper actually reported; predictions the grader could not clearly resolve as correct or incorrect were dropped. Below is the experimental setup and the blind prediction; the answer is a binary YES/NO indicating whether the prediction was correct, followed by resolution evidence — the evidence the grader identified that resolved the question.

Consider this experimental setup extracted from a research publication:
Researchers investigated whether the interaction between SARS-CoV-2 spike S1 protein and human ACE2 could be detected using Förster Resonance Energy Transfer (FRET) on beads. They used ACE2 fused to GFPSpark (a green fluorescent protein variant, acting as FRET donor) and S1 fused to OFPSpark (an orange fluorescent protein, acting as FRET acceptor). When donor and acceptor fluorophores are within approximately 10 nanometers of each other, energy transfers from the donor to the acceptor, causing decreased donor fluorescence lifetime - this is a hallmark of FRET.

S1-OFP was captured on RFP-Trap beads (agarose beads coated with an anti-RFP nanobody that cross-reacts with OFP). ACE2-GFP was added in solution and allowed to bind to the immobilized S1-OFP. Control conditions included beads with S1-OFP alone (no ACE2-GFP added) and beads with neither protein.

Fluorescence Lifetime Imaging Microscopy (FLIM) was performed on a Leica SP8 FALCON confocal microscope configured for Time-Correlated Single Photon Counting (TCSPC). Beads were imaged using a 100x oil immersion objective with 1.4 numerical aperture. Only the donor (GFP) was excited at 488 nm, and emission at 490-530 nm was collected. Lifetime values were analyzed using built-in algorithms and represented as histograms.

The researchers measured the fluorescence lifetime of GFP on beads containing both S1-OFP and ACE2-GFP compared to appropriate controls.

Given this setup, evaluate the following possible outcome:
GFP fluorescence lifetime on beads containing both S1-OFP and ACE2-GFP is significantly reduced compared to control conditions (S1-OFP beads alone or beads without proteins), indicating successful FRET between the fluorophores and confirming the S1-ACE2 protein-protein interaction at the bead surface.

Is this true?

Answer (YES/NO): YES